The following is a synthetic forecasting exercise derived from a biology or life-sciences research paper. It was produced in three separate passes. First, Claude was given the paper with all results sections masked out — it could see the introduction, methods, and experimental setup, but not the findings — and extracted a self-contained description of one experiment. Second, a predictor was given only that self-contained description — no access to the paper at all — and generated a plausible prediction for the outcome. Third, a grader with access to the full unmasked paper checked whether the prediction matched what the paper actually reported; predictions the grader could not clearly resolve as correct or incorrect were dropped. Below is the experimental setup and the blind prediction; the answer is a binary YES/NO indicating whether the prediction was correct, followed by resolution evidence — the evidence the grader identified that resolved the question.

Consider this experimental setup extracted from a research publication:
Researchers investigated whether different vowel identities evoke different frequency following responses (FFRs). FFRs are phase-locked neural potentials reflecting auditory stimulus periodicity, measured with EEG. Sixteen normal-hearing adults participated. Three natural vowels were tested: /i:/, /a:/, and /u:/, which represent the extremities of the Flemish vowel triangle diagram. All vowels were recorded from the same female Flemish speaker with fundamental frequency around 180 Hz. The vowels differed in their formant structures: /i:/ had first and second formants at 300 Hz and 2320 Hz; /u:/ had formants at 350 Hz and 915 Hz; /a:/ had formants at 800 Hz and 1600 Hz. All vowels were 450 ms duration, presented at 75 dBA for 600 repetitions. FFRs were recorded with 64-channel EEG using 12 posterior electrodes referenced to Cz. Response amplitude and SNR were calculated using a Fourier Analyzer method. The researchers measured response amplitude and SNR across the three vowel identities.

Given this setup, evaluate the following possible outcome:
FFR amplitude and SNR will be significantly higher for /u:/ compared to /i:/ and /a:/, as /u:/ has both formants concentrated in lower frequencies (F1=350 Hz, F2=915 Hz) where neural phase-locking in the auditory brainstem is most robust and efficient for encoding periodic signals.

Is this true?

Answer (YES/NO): NO